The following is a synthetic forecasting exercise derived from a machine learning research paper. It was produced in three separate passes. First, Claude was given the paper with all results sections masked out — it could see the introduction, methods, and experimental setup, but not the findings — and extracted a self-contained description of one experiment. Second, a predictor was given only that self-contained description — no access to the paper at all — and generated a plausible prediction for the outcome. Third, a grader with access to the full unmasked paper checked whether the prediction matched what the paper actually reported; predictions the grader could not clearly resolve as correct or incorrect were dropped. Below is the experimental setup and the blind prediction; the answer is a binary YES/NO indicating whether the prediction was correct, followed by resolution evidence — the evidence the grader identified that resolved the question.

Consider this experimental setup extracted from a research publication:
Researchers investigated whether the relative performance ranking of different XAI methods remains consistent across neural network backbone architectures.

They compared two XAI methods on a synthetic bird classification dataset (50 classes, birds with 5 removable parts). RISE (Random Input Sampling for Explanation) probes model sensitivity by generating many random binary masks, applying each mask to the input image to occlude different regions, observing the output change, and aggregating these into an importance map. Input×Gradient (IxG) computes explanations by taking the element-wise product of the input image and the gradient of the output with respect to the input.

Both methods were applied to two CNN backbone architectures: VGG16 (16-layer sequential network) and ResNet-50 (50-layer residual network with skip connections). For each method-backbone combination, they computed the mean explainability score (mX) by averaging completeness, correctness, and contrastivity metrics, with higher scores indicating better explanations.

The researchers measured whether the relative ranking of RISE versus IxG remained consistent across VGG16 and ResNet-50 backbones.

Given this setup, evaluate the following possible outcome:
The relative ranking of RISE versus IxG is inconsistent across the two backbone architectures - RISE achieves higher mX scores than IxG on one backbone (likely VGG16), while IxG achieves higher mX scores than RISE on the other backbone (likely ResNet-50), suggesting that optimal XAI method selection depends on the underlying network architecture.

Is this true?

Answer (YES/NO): YES